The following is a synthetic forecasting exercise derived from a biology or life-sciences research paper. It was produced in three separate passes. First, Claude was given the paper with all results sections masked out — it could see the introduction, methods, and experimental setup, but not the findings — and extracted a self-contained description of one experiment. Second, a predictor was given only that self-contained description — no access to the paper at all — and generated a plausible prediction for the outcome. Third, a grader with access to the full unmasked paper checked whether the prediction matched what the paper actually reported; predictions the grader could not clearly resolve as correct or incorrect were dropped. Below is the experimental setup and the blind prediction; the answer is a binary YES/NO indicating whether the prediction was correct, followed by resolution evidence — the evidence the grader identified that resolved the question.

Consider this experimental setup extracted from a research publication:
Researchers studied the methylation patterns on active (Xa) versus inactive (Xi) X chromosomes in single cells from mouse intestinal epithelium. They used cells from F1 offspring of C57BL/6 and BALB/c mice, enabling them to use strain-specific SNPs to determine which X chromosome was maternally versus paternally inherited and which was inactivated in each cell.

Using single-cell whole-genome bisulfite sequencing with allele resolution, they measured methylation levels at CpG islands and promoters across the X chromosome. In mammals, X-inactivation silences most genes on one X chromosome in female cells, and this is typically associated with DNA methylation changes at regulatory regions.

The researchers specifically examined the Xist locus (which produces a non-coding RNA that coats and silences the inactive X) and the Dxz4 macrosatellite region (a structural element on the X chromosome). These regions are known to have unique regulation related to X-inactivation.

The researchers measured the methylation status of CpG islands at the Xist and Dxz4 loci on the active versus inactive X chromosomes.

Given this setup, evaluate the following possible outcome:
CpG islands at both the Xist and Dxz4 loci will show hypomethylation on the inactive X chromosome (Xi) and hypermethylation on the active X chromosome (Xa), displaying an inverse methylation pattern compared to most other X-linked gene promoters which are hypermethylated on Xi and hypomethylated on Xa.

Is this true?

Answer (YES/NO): YES